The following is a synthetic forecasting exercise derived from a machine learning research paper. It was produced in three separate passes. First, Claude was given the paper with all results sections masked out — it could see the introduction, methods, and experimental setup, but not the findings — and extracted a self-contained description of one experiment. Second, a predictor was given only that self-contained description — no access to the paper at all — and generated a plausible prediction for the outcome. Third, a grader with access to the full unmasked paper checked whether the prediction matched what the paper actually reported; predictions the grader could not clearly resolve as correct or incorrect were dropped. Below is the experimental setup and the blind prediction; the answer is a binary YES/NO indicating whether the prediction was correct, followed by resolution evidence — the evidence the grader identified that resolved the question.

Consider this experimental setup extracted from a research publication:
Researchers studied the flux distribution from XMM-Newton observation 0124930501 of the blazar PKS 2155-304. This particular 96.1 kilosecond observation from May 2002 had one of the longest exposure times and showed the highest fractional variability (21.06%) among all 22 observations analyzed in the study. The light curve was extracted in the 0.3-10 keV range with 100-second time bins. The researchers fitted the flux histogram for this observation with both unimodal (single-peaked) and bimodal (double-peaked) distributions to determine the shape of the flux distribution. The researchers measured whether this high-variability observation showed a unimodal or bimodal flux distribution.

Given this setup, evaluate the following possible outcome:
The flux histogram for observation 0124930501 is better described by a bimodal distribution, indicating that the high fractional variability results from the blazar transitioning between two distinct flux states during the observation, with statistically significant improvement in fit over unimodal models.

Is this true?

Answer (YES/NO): YES